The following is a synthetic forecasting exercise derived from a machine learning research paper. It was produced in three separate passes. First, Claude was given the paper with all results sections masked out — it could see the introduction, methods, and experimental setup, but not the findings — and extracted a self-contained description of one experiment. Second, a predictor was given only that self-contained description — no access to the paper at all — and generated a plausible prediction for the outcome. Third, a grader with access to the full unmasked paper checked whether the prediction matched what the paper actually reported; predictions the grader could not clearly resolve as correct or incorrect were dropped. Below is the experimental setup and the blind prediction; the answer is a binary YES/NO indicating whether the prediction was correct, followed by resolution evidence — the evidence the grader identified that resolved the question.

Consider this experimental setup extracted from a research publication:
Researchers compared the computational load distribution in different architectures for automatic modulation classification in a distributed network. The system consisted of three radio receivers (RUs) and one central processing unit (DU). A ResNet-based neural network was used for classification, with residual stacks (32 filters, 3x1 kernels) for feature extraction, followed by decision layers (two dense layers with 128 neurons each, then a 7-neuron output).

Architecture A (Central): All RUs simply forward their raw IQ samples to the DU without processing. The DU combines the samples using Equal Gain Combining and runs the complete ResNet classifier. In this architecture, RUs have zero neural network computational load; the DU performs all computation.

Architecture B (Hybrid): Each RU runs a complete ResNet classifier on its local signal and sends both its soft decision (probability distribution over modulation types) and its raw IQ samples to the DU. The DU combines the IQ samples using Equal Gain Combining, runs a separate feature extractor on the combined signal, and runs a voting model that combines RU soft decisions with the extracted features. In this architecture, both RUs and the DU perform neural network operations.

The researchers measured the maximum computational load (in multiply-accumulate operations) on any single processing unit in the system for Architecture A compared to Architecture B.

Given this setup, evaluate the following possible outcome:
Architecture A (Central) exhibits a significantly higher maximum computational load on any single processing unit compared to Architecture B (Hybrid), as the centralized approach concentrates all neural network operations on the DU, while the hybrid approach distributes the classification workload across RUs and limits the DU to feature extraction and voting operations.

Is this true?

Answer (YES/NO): YES